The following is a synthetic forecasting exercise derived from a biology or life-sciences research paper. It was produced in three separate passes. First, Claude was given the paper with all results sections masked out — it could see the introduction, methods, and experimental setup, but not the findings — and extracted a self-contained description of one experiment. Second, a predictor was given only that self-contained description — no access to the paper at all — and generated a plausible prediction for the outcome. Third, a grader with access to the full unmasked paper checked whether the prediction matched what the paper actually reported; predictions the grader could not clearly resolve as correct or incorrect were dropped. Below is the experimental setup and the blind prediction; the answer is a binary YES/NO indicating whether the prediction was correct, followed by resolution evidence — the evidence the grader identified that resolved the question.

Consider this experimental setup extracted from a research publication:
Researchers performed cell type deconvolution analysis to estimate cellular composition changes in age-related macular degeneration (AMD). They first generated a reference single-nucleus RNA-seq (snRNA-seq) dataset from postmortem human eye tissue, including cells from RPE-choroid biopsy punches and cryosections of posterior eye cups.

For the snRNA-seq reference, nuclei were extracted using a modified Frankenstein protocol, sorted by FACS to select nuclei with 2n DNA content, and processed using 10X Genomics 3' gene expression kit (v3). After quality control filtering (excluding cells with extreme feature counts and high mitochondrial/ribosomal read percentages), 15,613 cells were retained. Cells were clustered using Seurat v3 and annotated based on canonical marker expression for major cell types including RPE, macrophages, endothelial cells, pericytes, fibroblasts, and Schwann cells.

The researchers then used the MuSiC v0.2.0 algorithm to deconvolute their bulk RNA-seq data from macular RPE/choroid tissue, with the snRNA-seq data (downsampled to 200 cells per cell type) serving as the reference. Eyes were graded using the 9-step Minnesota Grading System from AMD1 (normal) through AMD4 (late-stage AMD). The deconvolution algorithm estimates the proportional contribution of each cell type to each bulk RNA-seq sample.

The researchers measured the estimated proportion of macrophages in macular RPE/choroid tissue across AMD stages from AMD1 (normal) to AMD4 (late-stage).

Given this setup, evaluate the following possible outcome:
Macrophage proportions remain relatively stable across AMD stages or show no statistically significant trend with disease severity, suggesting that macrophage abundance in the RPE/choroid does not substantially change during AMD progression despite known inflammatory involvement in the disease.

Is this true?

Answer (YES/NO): NO